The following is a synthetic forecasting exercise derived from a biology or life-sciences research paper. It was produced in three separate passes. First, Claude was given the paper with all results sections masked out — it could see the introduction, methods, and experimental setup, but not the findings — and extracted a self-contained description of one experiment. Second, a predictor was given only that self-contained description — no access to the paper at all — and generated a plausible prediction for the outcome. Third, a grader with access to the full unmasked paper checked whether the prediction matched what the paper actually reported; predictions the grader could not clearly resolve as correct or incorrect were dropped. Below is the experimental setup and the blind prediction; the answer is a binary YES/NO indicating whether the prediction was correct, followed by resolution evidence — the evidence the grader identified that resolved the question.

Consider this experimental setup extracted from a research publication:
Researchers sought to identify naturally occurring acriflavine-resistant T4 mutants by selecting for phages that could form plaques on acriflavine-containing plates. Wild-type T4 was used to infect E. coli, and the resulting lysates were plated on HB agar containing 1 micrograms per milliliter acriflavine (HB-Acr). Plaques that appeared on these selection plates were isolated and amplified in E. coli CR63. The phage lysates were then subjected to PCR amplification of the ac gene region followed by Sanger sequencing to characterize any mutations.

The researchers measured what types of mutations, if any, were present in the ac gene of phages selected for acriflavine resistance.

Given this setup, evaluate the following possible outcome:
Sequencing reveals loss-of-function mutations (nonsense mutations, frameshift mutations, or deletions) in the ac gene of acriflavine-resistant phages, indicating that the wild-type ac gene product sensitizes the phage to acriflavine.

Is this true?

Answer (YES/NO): YES